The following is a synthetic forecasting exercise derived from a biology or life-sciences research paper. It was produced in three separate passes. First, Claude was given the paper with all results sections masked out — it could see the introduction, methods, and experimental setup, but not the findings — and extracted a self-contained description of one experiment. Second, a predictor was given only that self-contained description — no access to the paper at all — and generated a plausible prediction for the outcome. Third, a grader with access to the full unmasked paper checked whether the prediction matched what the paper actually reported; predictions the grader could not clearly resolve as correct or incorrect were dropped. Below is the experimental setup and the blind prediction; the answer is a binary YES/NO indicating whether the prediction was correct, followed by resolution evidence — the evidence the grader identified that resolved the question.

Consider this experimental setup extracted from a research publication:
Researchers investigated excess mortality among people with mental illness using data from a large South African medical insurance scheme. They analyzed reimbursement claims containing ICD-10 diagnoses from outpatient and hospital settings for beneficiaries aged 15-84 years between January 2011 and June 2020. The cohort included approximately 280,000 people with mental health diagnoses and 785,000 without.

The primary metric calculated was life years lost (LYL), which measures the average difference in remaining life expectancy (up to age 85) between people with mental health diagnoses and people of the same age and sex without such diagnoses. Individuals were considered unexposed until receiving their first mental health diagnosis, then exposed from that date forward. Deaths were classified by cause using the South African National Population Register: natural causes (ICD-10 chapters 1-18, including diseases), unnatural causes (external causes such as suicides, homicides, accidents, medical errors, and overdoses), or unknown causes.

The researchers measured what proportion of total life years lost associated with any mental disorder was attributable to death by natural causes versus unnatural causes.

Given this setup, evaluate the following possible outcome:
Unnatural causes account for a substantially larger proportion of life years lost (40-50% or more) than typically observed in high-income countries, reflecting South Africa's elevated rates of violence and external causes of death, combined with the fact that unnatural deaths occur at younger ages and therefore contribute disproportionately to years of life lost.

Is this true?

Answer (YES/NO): NO